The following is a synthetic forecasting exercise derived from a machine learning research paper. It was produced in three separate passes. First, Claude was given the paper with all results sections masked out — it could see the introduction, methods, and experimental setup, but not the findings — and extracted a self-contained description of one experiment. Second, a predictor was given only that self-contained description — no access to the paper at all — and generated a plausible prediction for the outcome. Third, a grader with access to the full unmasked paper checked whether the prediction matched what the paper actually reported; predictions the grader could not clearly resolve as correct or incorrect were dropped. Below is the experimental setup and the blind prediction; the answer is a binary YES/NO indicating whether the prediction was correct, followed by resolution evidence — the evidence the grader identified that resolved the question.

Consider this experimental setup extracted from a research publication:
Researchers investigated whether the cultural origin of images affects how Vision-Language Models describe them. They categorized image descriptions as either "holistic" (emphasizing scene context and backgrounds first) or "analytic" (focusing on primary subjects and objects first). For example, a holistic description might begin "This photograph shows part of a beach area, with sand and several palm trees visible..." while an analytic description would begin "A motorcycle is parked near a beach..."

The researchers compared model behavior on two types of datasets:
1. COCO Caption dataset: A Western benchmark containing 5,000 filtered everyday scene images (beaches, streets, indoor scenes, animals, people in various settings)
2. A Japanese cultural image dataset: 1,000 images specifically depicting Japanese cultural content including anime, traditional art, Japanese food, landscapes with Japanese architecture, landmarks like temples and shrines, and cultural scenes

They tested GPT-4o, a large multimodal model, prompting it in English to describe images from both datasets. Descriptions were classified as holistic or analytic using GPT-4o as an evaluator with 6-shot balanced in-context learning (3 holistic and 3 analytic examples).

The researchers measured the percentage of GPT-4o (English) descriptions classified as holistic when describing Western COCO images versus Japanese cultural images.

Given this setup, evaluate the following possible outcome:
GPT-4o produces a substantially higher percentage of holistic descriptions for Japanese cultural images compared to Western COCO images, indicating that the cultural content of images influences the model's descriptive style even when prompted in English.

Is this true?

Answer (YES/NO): YES